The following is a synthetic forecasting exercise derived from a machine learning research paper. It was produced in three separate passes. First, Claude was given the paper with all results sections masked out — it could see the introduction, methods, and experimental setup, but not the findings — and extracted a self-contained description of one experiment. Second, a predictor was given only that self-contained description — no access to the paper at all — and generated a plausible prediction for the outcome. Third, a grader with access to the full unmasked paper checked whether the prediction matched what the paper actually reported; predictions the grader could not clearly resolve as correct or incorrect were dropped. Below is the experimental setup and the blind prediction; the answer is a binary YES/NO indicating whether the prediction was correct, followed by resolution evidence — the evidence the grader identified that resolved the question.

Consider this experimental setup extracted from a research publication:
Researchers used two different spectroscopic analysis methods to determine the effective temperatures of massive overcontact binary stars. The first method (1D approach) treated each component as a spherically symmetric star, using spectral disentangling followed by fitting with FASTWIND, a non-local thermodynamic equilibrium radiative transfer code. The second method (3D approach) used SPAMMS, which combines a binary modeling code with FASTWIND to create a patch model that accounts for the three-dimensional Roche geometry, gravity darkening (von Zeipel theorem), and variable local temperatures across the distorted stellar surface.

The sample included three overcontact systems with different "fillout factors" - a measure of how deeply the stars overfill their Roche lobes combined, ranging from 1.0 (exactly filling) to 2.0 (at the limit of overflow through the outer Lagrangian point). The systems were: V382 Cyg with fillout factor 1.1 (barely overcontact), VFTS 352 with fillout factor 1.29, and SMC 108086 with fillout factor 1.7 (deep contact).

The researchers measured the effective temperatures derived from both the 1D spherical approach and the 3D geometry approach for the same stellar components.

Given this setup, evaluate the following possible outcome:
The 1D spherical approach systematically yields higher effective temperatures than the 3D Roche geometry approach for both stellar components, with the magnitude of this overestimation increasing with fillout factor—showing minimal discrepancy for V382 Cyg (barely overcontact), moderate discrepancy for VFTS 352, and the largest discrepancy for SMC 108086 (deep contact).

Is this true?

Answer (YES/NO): NO